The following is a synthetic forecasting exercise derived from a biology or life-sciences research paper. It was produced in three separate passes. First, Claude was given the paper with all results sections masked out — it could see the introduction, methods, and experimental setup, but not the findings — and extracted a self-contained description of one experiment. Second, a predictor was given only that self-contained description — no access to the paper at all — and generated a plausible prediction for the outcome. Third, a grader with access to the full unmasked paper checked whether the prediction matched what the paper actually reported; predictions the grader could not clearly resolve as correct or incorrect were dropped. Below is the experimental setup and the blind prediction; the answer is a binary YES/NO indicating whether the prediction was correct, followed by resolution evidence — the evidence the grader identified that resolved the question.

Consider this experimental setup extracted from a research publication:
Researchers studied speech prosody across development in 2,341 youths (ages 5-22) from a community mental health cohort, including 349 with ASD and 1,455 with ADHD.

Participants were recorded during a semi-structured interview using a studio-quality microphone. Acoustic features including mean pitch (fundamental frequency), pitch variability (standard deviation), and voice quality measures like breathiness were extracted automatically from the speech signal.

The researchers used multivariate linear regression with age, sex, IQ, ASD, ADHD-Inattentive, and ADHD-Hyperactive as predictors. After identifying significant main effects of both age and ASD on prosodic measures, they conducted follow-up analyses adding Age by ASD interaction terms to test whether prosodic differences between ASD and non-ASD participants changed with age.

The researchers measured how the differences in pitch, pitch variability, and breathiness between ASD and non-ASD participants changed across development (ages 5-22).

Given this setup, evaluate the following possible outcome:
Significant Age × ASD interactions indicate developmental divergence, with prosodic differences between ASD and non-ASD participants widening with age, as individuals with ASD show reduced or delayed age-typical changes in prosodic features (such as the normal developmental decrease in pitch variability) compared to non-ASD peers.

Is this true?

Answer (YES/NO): NO